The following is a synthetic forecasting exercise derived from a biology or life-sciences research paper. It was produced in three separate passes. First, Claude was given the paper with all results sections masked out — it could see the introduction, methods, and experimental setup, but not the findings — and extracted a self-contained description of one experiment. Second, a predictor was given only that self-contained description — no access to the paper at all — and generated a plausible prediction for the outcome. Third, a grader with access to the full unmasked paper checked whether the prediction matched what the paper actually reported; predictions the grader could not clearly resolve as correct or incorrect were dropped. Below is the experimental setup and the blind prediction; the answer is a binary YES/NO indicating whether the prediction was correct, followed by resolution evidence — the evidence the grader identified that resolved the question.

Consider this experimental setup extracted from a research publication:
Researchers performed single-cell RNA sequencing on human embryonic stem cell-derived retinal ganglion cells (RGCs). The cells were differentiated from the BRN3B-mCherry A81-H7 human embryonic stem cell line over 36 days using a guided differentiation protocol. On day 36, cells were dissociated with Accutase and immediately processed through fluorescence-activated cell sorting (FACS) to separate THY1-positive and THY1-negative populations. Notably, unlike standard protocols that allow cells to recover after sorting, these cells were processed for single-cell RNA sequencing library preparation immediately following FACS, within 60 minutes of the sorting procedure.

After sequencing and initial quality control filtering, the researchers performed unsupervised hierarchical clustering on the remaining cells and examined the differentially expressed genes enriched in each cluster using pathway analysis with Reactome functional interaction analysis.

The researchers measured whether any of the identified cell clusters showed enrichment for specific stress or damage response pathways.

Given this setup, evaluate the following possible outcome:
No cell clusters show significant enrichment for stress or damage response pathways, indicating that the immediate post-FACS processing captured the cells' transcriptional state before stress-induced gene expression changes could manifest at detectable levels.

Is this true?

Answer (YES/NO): NO